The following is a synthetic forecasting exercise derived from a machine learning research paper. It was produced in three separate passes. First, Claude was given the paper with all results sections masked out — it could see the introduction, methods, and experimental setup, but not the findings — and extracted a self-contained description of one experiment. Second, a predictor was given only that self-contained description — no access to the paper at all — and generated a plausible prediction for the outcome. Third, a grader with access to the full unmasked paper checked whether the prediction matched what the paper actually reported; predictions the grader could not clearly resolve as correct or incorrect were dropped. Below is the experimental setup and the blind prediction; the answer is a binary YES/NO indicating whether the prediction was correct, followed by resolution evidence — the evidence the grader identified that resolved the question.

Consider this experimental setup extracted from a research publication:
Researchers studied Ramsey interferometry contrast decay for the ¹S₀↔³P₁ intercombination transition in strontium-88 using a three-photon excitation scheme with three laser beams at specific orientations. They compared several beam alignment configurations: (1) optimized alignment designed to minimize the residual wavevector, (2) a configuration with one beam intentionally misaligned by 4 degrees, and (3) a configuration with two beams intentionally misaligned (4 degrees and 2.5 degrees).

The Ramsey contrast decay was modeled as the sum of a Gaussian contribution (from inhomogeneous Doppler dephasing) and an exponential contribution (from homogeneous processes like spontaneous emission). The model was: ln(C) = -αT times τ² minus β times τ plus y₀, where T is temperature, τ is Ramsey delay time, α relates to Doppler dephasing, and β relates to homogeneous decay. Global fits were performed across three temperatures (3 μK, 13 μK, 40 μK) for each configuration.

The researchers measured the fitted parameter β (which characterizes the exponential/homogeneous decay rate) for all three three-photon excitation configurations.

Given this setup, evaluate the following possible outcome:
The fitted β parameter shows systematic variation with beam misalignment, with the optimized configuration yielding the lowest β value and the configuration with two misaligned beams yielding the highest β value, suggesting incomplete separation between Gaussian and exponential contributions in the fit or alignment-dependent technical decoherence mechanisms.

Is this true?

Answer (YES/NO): NO